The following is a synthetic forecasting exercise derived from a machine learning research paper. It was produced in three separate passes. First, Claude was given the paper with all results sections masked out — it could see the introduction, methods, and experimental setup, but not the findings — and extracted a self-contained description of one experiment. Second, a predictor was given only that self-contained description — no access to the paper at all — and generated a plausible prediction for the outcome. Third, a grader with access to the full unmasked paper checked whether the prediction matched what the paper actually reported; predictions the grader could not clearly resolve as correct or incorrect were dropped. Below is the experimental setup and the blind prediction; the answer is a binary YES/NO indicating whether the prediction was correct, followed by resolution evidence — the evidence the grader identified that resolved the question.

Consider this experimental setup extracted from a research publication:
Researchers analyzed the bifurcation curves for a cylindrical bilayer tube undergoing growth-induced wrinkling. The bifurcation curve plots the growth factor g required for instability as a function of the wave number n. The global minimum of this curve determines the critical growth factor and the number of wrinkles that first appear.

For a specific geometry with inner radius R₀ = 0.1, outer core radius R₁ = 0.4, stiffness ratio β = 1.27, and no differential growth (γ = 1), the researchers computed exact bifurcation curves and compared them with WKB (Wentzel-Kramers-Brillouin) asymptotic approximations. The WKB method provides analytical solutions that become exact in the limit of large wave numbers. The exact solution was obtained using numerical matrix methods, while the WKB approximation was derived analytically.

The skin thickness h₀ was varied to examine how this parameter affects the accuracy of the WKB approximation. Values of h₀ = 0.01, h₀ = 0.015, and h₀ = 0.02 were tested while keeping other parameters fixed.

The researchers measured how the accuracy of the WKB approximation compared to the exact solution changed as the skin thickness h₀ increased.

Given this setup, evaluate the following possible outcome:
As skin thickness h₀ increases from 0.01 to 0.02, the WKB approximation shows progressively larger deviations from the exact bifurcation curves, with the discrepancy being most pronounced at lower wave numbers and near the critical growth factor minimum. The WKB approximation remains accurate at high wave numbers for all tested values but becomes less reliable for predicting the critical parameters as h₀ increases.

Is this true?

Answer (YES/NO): NO